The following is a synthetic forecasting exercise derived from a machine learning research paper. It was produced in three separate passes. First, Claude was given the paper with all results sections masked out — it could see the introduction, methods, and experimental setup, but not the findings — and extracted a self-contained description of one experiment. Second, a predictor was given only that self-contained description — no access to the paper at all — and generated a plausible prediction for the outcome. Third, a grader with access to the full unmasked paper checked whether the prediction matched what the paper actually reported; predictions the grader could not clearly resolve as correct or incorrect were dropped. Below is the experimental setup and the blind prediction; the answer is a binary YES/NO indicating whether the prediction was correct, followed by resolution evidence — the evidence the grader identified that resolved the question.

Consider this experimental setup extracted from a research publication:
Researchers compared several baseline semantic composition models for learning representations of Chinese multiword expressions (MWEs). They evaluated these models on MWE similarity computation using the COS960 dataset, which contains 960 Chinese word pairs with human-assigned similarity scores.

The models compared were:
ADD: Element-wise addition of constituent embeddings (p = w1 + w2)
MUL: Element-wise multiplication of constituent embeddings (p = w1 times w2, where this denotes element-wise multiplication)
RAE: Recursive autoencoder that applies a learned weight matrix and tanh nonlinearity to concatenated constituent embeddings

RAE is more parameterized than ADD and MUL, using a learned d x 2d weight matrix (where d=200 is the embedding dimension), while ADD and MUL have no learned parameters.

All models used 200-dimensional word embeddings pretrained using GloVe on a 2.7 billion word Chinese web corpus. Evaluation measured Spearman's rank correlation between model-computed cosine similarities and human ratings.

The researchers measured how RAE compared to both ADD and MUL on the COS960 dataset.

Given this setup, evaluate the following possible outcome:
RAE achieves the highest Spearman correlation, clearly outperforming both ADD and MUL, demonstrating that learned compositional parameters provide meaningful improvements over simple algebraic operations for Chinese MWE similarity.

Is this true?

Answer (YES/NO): YES